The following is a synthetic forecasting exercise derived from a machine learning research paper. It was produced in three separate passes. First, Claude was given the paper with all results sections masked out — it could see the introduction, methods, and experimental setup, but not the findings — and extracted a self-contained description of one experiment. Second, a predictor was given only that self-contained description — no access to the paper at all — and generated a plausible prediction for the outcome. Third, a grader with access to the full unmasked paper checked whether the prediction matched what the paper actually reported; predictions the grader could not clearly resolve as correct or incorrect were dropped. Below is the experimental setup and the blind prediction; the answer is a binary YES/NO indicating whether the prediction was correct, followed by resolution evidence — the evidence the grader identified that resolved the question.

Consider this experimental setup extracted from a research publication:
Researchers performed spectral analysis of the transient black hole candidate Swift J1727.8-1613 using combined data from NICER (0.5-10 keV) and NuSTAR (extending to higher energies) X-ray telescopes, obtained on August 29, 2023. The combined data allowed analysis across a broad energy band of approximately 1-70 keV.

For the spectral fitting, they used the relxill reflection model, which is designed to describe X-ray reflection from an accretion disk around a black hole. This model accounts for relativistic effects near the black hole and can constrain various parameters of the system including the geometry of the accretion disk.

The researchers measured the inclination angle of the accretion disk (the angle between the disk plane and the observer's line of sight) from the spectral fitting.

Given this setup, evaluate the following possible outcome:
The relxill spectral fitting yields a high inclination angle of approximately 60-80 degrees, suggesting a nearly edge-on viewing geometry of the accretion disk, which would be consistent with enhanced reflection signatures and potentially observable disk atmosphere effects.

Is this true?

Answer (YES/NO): NO